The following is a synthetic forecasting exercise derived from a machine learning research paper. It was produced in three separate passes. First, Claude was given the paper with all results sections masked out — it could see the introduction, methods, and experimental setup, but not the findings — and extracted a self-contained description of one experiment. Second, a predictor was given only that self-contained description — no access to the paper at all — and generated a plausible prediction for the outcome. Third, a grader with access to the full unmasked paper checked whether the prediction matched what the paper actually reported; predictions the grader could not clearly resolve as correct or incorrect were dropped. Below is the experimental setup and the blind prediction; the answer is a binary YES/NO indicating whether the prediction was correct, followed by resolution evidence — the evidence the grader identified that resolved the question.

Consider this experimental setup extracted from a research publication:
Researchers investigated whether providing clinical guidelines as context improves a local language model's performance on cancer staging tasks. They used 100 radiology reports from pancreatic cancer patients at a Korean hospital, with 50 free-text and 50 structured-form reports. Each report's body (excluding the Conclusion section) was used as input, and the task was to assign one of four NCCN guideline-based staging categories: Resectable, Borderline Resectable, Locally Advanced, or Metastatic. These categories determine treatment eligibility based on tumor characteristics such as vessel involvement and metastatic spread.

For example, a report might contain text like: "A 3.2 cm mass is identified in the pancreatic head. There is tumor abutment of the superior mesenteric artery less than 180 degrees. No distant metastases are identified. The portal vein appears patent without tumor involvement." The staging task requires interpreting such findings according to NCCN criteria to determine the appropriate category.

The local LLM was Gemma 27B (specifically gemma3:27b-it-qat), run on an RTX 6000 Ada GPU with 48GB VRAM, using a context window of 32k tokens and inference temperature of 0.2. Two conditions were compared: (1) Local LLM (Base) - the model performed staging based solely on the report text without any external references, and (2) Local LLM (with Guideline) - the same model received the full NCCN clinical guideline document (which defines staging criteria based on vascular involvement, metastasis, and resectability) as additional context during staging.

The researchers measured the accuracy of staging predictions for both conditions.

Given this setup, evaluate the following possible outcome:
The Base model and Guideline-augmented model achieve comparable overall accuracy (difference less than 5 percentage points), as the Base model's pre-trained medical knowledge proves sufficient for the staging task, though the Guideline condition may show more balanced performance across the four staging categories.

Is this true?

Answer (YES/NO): NO